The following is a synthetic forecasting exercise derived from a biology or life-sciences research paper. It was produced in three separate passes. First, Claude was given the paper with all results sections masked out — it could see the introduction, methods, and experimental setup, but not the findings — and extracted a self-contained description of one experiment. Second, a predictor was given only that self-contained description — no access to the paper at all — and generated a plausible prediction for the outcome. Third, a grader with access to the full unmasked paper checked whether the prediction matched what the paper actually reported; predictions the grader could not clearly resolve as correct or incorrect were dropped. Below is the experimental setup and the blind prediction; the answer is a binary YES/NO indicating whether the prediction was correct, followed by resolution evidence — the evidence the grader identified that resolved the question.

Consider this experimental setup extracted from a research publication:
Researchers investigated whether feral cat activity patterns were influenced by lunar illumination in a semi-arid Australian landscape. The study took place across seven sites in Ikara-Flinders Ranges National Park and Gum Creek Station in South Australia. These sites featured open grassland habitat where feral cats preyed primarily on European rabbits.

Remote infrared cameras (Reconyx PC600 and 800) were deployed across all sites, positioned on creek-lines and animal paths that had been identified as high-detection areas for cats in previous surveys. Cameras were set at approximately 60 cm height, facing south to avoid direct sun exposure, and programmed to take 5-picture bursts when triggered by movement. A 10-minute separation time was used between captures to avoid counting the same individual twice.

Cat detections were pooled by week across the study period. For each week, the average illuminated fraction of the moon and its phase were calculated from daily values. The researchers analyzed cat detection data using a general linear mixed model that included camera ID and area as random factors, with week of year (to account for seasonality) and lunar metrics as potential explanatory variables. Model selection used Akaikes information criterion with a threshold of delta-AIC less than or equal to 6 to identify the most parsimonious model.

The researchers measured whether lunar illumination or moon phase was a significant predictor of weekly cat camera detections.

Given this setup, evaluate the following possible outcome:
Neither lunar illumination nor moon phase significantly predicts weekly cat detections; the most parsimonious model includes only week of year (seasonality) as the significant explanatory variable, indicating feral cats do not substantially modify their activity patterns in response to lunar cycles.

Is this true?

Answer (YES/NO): NO